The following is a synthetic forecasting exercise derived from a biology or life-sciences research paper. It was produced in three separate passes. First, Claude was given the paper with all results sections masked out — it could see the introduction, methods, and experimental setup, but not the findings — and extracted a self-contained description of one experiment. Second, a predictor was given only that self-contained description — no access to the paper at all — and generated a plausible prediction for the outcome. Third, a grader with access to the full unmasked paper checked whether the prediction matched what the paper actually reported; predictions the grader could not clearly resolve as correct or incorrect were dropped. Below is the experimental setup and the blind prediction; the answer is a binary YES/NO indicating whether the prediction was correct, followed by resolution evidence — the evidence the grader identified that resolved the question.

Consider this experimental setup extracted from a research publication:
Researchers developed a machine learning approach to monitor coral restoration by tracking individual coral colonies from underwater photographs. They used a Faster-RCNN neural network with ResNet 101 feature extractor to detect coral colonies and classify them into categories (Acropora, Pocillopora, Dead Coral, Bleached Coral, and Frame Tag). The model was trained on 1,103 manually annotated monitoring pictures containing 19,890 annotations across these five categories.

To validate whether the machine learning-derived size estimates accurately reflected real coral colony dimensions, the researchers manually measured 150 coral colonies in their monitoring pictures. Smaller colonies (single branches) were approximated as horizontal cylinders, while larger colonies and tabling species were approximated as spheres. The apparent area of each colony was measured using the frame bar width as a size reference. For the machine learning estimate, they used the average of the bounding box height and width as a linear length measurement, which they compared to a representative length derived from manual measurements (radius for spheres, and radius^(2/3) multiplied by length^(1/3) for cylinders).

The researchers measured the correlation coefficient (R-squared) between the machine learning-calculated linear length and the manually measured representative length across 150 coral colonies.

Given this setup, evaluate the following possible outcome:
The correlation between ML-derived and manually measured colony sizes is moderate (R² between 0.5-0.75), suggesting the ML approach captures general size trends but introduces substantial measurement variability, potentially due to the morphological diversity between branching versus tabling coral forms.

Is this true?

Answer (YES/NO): YES